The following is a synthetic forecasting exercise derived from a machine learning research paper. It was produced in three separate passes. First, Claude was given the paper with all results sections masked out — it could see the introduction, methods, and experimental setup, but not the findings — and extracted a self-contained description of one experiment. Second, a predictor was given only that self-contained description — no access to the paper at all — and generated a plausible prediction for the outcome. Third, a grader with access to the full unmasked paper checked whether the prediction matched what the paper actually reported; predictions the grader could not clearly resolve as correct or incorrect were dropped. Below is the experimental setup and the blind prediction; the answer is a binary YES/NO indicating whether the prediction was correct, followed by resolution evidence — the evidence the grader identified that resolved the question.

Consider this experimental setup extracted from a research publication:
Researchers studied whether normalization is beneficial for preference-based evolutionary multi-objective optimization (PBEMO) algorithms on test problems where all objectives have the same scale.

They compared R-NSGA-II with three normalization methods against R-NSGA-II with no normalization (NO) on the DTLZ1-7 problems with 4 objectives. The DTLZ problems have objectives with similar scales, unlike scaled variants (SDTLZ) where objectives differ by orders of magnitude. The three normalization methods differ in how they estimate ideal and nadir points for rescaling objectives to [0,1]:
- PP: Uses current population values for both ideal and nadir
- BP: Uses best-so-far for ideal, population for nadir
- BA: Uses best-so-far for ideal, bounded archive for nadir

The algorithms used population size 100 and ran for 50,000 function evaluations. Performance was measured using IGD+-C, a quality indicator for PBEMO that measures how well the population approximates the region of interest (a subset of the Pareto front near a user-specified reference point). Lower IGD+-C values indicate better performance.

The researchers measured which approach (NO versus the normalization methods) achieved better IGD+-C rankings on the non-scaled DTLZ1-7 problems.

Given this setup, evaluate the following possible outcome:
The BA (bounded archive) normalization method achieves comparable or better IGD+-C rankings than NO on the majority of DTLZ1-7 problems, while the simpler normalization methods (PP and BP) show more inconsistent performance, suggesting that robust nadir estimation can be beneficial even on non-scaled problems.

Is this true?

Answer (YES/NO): YES